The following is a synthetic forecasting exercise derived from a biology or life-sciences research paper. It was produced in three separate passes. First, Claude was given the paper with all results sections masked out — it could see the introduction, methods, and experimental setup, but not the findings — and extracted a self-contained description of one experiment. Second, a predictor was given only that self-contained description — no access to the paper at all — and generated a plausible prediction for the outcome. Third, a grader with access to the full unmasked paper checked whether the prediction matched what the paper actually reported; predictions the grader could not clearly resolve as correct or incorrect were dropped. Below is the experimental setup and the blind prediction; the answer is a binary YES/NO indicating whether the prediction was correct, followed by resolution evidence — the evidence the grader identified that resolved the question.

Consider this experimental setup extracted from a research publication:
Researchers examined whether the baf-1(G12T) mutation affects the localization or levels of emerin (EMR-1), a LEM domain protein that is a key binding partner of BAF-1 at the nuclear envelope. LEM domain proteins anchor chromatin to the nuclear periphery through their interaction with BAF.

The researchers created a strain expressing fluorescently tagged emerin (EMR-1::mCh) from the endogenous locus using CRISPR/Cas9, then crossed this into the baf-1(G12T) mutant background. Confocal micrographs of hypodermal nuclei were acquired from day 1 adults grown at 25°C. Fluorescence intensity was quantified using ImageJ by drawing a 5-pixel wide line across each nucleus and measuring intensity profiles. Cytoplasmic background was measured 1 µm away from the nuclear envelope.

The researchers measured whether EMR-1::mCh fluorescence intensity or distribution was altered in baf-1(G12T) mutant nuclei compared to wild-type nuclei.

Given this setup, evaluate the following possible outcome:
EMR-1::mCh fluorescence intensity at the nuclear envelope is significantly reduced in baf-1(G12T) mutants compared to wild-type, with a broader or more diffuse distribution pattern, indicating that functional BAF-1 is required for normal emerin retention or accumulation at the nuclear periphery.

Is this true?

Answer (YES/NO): NO